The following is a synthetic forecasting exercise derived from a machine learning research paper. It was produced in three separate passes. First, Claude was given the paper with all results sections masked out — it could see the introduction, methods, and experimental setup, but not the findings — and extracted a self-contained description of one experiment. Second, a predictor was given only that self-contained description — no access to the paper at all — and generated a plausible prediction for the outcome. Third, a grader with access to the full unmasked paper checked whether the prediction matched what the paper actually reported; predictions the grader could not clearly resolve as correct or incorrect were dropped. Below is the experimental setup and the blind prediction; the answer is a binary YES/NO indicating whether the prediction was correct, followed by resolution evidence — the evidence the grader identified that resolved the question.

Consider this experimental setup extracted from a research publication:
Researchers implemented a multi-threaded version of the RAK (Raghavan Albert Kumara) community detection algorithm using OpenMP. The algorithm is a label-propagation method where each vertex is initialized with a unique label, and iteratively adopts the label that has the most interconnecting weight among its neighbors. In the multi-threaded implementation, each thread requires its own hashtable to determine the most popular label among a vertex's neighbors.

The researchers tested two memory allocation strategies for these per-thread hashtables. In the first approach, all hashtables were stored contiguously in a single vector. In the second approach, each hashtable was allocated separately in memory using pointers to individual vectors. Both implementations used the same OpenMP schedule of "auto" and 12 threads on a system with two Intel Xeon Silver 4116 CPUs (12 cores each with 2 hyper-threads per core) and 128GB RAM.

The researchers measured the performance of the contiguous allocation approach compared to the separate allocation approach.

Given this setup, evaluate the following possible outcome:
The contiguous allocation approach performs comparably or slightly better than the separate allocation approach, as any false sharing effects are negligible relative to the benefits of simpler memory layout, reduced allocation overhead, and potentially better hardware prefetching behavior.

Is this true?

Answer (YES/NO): NO